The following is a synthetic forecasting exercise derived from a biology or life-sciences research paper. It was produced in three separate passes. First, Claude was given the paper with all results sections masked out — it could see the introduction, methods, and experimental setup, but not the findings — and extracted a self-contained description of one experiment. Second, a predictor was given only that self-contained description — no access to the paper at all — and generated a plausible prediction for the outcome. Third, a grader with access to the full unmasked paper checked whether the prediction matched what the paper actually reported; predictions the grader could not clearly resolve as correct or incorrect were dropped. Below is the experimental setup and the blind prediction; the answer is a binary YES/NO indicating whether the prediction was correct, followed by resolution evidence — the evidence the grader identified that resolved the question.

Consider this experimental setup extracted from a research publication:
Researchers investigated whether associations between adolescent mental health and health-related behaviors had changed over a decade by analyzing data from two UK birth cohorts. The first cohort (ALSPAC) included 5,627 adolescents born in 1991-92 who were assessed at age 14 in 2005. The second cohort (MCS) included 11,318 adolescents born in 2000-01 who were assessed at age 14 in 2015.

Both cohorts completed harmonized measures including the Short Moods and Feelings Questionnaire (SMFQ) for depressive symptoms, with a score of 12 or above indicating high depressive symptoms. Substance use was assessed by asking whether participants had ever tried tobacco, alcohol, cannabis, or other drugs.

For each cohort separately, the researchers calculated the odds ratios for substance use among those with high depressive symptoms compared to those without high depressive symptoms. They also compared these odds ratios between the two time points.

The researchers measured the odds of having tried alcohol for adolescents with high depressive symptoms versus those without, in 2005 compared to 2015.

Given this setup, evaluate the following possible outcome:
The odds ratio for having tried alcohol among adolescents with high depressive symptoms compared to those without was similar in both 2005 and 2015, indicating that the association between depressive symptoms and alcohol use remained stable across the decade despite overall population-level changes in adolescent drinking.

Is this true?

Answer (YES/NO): NO